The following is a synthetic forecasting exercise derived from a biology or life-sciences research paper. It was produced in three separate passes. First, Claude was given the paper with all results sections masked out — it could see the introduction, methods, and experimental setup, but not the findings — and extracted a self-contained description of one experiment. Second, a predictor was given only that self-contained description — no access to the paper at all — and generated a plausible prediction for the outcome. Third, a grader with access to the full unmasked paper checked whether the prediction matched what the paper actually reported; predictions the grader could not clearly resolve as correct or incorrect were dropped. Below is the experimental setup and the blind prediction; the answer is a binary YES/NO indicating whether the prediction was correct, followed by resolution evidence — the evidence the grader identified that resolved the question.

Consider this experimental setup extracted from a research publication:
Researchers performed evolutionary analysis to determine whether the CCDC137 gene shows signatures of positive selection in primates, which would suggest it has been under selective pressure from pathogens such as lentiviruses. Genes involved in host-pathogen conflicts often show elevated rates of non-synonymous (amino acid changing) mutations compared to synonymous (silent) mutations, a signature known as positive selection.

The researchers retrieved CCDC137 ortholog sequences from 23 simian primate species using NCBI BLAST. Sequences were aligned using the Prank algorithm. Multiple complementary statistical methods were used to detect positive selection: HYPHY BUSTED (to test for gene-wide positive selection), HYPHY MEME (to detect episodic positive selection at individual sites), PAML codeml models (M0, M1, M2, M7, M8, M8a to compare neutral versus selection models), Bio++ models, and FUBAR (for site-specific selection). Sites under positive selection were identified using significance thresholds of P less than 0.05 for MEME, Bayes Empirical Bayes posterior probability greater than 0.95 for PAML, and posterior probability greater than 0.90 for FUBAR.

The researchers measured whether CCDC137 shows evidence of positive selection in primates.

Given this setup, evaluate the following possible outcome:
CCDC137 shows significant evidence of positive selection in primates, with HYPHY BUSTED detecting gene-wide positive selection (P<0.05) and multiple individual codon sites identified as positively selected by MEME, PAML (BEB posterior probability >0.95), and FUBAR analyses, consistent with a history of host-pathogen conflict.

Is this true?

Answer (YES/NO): NO